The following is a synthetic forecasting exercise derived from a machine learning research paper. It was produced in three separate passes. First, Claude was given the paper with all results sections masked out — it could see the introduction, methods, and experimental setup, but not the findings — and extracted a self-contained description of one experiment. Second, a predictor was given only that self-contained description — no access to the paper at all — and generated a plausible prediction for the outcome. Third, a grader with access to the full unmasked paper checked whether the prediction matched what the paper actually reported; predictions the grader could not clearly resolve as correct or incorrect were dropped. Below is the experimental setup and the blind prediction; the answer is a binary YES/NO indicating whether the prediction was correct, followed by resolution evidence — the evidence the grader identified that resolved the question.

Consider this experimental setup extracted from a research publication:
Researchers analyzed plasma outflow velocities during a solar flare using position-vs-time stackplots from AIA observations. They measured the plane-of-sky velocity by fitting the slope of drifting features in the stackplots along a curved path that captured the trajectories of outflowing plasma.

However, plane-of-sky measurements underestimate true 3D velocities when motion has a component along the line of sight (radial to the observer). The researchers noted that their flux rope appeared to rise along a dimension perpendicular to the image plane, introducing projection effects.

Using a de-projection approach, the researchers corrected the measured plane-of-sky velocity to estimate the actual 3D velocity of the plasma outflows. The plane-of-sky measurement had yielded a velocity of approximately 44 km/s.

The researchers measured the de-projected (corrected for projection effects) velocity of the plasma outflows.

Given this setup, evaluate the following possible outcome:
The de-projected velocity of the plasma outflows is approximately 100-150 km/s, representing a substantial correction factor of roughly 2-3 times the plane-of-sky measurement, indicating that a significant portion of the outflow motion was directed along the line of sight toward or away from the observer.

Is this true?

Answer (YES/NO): NO